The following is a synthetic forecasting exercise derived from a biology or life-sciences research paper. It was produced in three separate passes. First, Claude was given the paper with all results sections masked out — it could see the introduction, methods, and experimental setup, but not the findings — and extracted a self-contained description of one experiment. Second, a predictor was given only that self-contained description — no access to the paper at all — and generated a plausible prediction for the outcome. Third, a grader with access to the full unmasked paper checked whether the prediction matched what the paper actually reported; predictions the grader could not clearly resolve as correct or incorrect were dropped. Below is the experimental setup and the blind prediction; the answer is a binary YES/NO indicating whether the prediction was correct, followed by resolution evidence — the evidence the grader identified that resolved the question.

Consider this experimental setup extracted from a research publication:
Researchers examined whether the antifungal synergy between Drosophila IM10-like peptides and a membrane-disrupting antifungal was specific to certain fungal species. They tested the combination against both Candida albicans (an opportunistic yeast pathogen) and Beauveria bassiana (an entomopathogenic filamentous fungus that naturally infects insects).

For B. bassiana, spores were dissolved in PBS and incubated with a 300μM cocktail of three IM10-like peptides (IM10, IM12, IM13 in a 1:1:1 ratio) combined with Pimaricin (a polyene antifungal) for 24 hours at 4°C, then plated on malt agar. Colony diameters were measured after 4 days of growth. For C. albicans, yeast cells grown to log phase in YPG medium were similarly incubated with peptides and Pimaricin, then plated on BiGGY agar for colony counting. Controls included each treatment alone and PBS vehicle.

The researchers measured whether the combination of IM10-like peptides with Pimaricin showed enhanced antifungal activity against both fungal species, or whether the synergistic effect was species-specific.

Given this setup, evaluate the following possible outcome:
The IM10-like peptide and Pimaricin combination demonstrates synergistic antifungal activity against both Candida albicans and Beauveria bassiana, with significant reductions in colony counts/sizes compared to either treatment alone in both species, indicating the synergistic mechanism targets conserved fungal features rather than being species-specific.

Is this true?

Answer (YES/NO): YES